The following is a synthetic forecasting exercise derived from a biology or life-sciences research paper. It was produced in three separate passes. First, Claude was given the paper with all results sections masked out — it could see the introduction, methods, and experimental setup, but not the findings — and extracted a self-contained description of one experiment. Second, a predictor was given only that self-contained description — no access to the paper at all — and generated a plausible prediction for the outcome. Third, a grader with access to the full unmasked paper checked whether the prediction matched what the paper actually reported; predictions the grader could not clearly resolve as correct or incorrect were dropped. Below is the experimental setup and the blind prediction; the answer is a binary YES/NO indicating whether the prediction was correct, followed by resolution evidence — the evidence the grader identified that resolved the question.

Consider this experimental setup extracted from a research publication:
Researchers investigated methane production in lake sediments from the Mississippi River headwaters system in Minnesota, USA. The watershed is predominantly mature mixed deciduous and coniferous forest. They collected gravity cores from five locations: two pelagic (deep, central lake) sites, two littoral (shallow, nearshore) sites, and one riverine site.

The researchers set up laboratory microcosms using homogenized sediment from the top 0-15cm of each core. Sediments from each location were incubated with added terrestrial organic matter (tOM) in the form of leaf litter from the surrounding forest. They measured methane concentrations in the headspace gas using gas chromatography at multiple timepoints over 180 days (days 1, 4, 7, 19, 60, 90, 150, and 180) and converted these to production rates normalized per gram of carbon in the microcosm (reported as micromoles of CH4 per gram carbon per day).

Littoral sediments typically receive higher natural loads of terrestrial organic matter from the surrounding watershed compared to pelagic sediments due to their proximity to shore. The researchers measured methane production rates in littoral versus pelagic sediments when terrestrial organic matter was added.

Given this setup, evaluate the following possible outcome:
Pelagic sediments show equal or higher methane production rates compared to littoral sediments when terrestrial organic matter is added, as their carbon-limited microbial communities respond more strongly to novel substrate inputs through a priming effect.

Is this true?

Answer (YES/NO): NO